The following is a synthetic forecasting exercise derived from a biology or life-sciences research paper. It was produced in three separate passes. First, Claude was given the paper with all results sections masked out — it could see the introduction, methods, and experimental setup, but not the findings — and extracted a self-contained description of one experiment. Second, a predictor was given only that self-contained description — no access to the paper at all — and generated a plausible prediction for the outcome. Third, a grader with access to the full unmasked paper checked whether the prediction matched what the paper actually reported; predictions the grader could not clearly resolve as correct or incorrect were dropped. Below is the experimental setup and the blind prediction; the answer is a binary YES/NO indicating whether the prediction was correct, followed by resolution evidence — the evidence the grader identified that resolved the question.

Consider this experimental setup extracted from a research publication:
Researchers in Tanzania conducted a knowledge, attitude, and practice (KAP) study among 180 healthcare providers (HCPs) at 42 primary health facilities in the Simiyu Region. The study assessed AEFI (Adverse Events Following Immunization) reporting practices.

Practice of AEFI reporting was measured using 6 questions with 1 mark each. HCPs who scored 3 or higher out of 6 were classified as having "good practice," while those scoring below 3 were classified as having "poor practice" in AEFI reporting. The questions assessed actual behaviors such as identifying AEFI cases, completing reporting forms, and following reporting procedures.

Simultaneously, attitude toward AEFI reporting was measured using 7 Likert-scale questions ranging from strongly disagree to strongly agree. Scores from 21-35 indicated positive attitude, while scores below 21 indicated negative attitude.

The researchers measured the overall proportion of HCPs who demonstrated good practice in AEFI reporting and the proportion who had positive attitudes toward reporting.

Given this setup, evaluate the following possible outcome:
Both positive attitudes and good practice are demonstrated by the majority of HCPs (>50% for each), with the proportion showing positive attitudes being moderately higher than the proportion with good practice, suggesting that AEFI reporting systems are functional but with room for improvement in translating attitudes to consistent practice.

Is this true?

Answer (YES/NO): YES